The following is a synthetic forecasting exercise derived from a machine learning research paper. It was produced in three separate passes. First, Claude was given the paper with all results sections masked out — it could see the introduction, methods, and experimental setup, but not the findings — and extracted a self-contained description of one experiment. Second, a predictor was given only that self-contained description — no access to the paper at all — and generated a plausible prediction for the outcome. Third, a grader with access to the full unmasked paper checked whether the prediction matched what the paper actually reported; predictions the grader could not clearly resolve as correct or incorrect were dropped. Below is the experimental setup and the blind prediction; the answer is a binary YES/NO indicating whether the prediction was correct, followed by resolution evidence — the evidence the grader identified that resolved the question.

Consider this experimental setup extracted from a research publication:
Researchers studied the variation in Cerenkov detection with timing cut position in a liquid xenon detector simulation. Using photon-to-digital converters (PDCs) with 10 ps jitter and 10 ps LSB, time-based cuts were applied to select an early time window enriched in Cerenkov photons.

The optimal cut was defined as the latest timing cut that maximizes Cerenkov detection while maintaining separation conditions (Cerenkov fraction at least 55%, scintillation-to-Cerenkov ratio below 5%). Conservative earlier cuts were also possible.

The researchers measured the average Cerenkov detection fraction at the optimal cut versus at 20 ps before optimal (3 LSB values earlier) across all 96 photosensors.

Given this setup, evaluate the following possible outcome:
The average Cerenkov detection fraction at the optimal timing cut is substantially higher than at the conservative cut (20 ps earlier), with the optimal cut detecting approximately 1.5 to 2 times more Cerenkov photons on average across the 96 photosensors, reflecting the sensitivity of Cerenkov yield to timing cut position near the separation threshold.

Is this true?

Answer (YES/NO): NO